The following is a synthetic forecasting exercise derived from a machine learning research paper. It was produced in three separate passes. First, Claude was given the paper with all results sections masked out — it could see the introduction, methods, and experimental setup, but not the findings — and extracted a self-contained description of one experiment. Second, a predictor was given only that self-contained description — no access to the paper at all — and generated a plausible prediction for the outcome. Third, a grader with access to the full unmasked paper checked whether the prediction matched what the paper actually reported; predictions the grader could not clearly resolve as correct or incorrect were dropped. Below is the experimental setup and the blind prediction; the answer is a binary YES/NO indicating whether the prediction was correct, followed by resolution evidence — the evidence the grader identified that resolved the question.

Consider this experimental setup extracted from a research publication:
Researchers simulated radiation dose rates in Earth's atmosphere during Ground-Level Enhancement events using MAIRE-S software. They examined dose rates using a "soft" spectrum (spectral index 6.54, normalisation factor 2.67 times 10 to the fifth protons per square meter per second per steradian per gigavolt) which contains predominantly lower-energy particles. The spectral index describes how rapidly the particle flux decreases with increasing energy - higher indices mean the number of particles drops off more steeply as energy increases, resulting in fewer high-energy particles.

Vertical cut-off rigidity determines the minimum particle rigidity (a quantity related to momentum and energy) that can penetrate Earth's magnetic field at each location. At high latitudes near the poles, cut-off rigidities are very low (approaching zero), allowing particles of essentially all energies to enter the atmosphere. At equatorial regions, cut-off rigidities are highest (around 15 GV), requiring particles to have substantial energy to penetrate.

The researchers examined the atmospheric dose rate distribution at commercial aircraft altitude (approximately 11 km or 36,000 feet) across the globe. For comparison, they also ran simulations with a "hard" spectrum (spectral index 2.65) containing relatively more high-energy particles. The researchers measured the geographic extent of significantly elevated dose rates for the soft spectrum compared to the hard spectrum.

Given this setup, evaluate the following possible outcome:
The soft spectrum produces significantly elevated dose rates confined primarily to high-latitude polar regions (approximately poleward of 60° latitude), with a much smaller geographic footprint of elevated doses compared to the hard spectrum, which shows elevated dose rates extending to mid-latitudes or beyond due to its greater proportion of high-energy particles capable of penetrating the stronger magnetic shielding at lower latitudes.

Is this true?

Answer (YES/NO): NO